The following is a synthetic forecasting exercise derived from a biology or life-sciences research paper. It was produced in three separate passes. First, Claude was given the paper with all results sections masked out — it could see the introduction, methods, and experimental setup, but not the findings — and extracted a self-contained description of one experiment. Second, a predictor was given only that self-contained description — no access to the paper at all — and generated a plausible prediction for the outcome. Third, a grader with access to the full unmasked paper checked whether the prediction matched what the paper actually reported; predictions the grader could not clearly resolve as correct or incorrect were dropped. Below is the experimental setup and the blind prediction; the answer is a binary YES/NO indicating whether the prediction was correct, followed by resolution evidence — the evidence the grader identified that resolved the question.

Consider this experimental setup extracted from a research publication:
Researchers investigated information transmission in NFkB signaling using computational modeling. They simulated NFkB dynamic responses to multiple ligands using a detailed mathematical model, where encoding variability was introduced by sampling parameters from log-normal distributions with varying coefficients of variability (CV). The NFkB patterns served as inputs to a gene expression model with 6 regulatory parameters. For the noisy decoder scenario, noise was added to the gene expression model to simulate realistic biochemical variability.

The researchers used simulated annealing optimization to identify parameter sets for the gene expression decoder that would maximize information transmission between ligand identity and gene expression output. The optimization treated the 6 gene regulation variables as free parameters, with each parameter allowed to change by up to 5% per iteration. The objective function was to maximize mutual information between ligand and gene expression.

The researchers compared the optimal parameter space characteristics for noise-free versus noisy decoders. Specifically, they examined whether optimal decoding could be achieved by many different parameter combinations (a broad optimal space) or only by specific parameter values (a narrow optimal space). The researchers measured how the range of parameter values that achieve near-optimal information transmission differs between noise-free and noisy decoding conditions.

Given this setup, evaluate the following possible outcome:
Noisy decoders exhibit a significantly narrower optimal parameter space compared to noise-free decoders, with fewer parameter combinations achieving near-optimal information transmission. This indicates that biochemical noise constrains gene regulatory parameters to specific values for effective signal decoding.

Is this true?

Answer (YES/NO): YES